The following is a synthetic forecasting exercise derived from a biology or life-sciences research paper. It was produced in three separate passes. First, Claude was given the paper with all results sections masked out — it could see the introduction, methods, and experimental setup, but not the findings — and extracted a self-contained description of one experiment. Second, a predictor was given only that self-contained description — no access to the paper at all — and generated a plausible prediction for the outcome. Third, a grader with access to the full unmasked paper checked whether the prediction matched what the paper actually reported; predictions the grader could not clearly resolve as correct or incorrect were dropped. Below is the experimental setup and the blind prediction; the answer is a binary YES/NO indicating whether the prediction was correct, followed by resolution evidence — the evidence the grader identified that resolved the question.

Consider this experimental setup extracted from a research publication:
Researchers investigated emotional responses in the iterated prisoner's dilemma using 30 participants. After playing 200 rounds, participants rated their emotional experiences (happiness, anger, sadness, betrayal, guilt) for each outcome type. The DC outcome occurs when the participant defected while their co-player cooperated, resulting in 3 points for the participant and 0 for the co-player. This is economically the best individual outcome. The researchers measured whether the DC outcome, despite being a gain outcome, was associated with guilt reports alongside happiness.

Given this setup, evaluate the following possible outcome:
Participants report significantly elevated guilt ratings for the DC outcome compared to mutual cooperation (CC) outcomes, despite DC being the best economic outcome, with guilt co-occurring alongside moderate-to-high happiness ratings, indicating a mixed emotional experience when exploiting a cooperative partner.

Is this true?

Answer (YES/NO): YES